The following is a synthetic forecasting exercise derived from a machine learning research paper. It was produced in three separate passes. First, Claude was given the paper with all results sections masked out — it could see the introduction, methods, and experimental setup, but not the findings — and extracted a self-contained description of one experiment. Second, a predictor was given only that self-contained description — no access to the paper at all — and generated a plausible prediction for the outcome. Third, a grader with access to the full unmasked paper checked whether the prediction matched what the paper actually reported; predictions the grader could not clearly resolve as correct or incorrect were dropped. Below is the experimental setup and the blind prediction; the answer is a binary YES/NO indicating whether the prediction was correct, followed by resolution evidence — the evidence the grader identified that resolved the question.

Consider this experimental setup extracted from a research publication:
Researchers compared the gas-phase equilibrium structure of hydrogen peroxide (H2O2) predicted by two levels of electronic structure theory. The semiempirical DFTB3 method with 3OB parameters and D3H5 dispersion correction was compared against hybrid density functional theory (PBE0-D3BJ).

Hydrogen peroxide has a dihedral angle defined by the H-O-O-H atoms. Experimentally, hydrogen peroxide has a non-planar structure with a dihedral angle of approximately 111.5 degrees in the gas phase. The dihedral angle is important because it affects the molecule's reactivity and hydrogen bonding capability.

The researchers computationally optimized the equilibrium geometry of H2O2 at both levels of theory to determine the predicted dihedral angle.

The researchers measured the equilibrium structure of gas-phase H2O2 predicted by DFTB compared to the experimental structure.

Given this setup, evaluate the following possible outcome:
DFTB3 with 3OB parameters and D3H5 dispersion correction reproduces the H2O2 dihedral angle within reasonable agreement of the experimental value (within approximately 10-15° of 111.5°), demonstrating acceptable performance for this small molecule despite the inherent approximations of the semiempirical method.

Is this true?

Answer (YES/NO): NO